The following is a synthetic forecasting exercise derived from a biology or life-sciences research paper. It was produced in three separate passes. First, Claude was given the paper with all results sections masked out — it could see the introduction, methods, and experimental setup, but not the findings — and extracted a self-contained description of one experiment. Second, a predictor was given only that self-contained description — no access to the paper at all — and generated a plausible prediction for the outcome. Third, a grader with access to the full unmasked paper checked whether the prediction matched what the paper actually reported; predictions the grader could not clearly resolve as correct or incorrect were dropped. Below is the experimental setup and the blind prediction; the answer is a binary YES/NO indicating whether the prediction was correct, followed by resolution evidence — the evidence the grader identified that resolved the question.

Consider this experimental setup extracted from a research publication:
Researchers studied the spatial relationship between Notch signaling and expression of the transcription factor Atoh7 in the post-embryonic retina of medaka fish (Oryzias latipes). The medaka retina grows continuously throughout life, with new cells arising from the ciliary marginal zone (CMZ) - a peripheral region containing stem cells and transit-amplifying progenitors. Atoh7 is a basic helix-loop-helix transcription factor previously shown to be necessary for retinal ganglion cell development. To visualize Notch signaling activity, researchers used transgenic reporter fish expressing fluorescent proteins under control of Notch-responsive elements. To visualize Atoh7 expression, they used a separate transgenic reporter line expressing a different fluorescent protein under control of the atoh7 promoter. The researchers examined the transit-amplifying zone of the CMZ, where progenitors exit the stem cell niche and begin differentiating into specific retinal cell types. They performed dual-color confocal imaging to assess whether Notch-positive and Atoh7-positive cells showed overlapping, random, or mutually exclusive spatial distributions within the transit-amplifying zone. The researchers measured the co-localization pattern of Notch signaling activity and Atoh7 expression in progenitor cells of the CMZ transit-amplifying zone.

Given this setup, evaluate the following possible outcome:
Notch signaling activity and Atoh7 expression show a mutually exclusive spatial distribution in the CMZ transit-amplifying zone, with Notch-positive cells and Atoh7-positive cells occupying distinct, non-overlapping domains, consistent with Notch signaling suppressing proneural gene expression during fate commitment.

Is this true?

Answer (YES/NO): YES